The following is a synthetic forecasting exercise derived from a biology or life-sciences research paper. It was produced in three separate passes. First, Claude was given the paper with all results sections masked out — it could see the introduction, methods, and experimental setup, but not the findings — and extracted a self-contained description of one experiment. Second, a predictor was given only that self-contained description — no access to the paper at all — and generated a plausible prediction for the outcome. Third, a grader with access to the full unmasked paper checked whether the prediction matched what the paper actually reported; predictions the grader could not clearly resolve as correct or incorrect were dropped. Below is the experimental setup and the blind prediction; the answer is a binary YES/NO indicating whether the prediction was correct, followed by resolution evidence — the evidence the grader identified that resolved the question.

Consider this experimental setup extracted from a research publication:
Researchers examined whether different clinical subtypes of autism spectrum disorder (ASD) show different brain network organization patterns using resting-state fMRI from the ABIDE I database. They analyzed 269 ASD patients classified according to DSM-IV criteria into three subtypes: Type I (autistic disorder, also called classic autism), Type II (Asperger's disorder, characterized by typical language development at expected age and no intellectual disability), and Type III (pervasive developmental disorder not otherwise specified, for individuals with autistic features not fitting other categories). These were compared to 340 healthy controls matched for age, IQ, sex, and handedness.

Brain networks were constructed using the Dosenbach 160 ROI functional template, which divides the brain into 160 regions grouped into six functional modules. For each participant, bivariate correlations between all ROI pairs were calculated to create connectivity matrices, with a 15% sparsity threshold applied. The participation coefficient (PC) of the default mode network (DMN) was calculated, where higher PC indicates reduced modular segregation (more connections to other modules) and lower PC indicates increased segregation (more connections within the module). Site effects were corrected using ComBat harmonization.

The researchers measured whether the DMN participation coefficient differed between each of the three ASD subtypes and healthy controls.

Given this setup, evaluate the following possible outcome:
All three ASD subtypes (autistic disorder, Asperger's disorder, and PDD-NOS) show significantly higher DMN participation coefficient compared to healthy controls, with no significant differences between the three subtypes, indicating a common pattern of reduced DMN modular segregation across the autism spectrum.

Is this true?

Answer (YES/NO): NO